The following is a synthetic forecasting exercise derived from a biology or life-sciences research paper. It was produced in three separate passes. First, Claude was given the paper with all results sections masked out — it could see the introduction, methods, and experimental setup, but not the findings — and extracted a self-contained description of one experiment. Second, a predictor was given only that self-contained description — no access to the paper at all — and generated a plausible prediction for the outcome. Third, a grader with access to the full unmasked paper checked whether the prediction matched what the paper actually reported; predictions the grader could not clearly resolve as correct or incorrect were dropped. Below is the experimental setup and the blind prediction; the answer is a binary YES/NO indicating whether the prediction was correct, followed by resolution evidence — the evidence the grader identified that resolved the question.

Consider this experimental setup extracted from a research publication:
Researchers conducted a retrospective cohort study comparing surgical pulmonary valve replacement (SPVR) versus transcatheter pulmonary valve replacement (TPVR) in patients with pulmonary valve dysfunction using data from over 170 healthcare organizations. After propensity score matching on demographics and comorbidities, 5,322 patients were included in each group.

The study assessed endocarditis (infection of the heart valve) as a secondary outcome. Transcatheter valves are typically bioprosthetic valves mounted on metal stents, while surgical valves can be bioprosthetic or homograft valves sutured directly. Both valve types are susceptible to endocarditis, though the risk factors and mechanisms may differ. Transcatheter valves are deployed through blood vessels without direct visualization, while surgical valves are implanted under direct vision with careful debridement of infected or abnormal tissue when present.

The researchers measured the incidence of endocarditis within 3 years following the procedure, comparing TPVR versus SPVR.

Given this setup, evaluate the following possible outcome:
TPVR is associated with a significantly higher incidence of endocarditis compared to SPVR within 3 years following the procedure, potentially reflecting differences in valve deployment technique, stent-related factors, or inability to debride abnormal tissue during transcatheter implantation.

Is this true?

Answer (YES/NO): YES